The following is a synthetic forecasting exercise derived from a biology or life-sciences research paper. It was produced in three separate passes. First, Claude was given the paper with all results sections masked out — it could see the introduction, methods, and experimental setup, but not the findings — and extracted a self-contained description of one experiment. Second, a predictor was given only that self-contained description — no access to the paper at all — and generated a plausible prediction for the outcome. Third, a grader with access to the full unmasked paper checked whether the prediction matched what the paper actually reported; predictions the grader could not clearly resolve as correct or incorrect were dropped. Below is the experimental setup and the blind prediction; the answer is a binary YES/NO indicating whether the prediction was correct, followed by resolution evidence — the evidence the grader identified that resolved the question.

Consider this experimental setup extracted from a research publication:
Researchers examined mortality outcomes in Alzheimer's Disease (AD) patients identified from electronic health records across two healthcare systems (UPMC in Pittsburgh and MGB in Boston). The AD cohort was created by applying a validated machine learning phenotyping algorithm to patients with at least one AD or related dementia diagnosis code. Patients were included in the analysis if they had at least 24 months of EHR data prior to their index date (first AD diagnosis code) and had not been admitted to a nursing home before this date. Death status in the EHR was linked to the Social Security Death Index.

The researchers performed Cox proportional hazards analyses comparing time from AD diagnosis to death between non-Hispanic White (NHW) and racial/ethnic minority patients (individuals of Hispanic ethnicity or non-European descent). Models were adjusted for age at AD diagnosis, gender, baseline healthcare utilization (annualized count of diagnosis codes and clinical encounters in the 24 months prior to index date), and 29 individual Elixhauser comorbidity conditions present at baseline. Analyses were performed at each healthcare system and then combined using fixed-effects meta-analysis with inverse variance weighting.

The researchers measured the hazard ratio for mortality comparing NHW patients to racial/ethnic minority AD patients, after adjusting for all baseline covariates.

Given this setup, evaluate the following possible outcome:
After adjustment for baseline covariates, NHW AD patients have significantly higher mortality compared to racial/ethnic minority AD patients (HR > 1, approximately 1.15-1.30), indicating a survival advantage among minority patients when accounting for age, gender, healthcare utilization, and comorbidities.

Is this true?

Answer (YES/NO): NO